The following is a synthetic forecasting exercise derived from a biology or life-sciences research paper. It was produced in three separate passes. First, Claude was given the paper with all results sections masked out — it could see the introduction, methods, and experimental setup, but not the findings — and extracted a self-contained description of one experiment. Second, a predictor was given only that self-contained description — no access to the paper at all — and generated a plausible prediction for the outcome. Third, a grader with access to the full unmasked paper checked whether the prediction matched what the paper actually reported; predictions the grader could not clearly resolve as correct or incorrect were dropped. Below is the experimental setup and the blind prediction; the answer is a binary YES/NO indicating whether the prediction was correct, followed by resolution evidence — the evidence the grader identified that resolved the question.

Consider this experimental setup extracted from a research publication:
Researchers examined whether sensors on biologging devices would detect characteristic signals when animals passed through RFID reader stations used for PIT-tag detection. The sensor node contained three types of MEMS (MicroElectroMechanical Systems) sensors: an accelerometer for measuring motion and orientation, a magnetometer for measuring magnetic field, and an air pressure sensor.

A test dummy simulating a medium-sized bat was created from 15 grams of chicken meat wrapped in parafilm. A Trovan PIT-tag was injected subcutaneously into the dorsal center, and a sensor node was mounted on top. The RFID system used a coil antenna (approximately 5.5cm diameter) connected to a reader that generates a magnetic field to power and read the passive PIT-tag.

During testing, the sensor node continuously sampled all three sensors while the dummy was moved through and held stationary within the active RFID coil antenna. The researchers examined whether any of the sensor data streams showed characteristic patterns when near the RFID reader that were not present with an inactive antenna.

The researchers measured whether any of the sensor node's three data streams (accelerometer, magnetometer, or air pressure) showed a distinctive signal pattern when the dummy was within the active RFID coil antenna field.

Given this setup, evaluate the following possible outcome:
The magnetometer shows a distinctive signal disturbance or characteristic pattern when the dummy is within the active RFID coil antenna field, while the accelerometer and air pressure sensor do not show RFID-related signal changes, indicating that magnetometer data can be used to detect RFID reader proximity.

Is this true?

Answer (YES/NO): YES